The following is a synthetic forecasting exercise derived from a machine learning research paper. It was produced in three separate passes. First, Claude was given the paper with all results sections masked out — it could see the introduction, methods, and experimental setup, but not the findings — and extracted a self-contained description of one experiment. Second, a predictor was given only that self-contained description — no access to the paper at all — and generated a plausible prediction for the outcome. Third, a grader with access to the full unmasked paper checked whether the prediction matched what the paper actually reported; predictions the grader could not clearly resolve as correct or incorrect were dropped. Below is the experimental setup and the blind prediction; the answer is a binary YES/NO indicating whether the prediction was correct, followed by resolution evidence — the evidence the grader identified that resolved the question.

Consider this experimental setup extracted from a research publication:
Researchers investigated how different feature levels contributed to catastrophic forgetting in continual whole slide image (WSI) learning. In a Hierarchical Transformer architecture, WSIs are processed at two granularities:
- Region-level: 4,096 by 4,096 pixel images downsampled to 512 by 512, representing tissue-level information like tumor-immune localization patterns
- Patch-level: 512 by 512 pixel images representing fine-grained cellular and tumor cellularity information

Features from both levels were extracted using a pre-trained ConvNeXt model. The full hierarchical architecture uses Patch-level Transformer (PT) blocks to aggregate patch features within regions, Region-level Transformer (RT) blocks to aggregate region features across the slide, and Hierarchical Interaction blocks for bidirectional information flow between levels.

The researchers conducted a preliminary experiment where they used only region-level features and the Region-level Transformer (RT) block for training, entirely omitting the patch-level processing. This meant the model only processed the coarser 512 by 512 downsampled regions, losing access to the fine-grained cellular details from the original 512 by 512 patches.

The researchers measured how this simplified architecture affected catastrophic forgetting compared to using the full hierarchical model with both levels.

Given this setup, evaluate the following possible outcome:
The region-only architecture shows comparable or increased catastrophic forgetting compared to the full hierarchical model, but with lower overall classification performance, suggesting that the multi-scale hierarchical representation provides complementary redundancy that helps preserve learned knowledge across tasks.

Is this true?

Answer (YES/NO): NO